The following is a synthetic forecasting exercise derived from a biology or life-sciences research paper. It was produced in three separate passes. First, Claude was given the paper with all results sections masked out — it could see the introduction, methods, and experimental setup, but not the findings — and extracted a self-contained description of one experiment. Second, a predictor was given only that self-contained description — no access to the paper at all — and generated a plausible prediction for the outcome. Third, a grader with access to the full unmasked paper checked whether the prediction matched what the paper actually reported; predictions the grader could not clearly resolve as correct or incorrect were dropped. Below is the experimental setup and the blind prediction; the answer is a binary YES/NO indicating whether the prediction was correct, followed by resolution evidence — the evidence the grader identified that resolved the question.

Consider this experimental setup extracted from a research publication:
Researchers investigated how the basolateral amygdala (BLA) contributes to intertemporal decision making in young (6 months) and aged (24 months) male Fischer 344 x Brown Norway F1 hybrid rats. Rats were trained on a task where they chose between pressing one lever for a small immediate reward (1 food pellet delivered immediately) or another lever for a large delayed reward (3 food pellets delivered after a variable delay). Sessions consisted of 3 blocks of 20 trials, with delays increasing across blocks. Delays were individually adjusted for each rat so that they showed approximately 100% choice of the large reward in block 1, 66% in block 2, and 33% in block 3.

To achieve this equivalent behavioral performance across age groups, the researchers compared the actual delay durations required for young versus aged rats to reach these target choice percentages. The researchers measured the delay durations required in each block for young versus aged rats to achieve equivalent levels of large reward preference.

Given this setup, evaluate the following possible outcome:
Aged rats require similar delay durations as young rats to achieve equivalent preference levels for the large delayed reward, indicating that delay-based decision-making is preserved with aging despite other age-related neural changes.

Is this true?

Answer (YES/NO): NO